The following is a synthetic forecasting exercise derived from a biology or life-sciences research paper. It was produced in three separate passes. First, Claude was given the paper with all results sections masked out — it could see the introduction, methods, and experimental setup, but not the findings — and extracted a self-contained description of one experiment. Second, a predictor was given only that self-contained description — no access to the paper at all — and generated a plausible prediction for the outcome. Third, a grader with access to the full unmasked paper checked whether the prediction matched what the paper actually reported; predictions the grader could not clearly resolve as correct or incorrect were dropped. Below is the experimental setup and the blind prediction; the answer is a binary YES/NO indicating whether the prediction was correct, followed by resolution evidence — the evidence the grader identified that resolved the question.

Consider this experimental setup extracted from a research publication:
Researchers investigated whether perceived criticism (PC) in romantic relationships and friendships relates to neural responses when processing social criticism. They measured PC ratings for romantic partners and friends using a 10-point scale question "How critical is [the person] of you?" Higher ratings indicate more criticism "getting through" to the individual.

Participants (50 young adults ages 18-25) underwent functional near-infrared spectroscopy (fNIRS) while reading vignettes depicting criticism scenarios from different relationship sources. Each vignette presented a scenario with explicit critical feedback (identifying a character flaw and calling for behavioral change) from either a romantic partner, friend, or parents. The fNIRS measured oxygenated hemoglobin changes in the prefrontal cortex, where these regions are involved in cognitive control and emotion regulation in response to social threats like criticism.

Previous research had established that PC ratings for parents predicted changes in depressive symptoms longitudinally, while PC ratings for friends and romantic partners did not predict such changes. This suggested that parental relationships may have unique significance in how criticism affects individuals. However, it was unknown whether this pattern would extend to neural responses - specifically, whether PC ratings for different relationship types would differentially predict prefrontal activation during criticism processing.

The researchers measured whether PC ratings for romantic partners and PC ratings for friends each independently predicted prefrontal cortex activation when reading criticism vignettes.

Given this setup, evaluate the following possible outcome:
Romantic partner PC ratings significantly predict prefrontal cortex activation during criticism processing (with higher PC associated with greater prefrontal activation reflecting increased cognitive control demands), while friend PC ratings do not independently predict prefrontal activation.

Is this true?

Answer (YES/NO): NO